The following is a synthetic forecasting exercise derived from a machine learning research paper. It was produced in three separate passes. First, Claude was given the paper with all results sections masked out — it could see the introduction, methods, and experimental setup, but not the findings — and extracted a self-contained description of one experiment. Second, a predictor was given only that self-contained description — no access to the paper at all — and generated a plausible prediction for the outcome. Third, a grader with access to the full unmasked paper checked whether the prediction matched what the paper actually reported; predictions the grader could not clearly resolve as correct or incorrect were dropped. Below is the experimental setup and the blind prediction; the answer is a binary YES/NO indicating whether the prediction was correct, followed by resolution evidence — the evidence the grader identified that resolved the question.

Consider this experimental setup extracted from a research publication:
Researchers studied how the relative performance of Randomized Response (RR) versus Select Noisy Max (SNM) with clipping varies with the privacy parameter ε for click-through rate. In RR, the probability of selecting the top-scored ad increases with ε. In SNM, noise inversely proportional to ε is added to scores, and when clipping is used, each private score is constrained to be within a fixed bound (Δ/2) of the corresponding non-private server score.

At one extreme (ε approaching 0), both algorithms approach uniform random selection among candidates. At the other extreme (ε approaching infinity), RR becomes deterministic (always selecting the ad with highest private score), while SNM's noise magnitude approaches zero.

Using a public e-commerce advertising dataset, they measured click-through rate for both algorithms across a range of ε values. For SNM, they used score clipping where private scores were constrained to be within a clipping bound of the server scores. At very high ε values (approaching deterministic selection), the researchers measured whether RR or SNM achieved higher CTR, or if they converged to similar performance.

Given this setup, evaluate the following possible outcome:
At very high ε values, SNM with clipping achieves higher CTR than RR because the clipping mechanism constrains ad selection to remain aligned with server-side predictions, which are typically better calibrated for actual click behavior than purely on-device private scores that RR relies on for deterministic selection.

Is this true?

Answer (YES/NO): NO